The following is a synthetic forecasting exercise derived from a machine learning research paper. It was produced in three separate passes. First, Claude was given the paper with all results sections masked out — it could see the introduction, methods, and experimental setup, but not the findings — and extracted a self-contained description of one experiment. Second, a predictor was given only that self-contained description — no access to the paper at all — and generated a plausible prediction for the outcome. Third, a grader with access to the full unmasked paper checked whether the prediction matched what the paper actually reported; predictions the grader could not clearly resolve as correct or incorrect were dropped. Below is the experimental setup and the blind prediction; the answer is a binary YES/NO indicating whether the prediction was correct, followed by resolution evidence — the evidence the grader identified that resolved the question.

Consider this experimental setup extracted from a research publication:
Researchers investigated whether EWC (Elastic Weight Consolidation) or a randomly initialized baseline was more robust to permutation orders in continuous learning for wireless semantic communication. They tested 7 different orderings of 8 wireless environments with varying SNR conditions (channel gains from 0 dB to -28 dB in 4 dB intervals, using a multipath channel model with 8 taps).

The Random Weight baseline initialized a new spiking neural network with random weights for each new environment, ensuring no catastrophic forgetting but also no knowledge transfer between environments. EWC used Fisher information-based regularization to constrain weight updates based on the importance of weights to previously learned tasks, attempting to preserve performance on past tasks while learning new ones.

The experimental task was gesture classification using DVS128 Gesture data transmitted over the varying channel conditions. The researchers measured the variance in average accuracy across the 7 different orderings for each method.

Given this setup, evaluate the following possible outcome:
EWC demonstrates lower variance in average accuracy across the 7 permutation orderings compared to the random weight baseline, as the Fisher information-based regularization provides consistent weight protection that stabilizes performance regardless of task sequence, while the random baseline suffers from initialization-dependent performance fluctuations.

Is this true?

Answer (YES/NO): NO